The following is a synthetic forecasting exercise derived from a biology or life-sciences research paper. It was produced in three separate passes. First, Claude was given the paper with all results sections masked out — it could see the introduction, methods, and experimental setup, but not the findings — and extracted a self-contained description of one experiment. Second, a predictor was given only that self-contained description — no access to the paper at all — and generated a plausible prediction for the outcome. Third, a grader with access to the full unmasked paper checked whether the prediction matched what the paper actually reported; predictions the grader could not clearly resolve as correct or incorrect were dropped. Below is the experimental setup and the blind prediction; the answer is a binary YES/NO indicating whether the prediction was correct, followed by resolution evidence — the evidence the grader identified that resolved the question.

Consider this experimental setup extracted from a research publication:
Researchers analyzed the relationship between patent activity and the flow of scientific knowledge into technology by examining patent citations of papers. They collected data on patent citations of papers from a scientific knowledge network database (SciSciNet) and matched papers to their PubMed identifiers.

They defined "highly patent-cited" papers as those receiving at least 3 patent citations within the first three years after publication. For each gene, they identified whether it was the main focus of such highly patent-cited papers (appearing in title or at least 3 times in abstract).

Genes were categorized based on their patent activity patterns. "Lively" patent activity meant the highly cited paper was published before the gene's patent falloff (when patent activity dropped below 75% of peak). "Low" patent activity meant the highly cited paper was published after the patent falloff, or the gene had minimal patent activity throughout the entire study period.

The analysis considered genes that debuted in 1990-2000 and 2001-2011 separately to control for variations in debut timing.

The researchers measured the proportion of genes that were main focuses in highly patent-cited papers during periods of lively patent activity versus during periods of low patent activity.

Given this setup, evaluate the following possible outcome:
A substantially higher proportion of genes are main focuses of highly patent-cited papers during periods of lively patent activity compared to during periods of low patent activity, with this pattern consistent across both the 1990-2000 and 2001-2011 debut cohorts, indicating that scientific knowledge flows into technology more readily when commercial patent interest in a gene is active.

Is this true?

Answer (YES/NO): NO